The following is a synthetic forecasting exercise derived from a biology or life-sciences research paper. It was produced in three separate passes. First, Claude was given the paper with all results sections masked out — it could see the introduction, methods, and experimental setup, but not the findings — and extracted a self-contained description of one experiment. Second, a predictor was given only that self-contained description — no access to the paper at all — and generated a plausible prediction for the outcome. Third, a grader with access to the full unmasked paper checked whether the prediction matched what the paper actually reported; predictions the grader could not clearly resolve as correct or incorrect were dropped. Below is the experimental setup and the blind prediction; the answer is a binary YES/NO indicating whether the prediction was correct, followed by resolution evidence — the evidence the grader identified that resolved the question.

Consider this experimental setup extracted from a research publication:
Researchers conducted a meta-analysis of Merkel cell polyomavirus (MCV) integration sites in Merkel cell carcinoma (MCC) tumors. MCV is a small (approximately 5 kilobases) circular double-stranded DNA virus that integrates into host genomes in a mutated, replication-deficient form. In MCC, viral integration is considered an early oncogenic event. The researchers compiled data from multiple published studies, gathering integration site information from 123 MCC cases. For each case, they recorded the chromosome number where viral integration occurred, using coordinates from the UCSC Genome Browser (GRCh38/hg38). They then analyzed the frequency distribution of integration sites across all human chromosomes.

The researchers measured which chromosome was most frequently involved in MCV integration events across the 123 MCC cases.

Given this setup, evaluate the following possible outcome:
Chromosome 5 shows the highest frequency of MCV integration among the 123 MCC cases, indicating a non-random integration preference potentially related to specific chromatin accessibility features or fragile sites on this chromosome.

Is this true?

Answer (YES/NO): YES